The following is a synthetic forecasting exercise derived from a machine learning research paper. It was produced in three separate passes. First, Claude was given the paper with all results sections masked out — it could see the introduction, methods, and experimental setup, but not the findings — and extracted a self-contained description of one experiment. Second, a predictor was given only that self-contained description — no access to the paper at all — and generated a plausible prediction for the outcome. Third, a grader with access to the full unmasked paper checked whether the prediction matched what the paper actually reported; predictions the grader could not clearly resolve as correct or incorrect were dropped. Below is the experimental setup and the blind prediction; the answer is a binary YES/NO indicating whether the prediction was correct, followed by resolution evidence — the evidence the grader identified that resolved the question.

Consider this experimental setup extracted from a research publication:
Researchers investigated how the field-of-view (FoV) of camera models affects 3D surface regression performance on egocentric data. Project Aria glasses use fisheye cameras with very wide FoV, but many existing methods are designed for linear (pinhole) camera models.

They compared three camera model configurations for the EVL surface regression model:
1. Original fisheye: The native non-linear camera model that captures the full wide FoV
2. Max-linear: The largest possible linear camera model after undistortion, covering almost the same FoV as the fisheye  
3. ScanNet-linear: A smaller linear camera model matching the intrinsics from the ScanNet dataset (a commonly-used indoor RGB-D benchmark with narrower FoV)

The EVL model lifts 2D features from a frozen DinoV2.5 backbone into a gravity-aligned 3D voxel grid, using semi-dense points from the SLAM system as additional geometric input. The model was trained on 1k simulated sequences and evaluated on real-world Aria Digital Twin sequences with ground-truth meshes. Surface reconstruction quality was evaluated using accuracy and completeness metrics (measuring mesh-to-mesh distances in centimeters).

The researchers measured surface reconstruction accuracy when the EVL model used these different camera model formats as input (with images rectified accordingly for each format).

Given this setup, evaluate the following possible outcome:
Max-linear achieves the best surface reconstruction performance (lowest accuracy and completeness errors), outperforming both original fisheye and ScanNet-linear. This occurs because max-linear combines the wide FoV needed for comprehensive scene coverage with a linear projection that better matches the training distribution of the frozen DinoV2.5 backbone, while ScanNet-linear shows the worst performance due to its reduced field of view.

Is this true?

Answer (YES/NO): NO